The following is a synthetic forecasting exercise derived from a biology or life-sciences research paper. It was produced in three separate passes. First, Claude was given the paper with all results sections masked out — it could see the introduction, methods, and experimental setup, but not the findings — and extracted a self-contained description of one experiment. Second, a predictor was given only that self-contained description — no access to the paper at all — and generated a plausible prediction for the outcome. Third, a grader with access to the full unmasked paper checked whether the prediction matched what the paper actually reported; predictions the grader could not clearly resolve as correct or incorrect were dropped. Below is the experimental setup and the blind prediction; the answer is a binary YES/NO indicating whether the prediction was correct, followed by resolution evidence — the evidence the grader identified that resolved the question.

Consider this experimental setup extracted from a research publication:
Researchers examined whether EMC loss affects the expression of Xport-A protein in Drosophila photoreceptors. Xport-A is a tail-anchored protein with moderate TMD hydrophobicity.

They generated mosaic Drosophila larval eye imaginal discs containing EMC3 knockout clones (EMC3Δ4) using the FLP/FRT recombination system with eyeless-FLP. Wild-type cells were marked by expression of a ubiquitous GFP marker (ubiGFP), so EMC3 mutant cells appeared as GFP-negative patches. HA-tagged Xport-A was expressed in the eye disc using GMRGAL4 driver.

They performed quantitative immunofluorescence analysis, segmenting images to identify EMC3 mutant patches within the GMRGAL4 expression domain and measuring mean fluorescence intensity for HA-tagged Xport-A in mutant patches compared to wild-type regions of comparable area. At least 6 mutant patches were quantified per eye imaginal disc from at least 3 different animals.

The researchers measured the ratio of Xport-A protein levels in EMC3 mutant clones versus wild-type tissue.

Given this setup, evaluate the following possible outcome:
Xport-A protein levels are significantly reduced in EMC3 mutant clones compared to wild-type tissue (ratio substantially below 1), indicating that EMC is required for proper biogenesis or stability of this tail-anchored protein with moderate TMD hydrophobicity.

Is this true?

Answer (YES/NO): YES